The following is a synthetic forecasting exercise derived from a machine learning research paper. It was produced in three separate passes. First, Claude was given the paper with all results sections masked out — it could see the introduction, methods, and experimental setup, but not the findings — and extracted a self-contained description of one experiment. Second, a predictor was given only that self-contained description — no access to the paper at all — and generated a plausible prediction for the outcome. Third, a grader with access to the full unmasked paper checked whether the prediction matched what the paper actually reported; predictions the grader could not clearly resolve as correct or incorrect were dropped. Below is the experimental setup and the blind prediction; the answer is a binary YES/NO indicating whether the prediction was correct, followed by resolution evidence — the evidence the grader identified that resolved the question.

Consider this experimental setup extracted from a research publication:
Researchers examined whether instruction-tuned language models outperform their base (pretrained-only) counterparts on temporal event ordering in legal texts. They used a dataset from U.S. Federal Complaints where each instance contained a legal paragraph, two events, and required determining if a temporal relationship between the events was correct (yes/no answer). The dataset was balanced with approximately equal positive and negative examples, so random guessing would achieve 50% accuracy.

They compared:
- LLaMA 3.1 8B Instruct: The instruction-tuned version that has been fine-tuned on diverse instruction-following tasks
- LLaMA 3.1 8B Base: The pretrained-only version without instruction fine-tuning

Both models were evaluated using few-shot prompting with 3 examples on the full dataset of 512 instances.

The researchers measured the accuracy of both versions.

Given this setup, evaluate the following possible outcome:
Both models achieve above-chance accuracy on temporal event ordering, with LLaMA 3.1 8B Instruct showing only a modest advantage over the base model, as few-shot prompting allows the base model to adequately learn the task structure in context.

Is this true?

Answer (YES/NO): NO